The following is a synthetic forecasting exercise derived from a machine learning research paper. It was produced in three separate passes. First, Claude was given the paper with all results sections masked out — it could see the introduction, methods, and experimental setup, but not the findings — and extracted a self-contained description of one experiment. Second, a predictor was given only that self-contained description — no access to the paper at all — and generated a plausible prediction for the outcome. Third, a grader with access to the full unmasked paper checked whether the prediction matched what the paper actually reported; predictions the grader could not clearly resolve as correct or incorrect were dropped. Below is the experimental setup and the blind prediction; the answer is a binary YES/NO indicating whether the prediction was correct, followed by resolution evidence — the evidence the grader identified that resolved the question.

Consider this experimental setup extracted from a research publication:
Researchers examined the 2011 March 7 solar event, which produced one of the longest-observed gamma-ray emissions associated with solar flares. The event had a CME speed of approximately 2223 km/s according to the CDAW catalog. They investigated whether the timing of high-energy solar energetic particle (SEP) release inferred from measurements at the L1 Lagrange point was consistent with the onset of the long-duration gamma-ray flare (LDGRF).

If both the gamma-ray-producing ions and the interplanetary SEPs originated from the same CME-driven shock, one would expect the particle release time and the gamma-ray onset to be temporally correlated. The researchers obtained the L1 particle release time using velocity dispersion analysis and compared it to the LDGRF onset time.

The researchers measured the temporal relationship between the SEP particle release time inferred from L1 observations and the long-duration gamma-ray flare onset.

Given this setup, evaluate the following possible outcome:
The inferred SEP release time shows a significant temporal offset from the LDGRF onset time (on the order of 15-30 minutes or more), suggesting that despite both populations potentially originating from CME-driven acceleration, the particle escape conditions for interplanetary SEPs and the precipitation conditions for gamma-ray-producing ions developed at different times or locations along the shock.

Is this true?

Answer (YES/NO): NO